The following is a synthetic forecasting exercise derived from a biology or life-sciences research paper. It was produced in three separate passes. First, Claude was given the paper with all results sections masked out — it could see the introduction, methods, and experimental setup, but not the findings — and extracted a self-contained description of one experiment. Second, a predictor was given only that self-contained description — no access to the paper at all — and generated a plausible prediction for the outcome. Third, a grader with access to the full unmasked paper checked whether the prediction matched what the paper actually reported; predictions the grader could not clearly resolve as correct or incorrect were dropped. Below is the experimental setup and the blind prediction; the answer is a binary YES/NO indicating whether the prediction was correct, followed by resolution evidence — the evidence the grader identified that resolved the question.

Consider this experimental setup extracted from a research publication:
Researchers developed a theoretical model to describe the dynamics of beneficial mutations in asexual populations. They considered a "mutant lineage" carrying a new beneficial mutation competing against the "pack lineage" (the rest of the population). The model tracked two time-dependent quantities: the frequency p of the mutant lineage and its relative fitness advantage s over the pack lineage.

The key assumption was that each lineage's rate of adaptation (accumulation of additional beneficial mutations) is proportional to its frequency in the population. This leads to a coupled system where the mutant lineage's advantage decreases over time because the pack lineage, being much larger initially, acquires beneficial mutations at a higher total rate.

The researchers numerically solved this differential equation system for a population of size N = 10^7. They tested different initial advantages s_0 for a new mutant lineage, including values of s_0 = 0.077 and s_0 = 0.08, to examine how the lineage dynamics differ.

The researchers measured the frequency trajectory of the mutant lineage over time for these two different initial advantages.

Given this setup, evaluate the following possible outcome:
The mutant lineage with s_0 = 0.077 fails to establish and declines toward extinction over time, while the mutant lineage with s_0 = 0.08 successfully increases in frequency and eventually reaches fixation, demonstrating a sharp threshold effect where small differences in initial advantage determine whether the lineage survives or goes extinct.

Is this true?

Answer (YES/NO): YES